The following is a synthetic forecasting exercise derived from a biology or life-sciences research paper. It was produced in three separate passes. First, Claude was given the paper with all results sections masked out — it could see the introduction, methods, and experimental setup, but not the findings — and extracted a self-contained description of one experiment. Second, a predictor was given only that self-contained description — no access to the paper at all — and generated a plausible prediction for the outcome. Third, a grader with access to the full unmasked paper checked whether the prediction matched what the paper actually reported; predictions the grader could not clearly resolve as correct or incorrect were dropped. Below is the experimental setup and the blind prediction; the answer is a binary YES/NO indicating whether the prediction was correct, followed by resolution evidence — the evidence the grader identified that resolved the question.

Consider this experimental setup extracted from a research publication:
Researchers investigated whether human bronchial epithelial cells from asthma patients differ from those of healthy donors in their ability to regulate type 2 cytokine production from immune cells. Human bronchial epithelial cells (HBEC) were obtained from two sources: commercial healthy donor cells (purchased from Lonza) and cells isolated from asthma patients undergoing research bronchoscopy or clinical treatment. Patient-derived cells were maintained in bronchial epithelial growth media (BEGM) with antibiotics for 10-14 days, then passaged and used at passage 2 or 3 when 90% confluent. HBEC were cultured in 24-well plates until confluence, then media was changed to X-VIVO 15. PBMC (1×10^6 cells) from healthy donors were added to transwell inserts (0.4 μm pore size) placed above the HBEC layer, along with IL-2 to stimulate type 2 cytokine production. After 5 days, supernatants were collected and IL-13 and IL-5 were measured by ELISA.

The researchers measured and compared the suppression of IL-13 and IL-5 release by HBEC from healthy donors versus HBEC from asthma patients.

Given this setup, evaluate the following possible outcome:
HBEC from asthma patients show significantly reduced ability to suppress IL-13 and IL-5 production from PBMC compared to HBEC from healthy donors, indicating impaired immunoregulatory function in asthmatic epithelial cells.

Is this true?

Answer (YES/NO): NO